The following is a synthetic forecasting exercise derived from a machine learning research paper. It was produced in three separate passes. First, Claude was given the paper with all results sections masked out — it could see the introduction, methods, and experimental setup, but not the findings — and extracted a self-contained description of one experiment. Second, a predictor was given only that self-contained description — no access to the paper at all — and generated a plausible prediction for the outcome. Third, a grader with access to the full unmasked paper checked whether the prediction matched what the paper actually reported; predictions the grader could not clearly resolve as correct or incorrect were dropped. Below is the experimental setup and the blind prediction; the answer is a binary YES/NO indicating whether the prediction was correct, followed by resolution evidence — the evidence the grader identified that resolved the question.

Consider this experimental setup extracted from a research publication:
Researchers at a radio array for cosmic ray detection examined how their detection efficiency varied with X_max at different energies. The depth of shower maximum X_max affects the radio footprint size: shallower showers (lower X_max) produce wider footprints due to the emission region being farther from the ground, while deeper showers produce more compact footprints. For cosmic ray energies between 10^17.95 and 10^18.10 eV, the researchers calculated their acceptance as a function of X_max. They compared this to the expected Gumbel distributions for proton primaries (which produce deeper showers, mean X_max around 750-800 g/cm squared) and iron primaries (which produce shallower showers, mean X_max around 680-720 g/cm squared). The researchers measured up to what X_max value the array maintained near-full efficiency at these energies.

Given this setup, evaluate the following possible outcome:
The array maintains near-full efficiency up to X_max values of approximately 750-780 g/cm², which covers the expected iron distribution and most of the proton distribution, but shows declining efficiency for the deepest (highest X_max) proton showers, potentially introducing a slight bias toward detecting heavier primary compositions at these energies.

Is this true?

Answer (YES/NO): NO